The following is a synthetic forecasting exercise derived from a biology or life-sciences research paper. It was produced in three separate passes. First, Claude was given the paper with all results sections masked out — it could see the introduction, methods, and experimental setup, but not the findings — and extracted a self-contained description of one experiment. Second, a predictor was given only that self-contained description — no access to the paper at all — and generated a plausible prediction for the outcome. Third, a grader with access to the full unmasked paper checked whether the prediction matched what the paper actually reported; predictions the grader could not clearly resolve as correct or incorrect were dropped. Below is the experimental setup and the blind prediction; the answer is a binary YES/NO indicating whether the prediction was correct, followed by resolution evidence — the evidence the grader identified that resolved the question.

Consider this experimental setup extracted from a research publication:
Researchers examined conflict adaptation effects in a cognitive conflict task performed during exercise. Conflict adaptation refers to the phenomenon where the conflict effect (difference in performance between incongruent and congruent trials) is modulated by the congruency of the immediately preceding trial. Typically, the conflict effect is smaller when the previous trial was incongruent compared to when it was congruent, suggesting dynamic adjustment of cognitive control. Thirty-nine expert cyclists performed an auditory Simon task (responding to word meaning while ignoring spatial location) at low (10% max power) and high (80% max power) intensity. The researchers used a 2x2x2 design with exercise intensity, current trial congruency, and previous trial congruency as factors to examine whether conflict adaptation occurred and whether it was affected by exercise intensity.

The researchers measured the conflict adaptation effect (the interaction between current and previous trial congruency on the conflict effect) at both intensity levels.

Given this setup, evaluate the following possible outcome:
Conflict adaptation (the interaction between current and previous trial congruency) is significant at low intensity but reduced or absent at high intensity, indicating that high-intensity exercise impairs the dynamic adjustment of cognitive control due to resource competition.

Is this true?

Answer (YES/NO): NO